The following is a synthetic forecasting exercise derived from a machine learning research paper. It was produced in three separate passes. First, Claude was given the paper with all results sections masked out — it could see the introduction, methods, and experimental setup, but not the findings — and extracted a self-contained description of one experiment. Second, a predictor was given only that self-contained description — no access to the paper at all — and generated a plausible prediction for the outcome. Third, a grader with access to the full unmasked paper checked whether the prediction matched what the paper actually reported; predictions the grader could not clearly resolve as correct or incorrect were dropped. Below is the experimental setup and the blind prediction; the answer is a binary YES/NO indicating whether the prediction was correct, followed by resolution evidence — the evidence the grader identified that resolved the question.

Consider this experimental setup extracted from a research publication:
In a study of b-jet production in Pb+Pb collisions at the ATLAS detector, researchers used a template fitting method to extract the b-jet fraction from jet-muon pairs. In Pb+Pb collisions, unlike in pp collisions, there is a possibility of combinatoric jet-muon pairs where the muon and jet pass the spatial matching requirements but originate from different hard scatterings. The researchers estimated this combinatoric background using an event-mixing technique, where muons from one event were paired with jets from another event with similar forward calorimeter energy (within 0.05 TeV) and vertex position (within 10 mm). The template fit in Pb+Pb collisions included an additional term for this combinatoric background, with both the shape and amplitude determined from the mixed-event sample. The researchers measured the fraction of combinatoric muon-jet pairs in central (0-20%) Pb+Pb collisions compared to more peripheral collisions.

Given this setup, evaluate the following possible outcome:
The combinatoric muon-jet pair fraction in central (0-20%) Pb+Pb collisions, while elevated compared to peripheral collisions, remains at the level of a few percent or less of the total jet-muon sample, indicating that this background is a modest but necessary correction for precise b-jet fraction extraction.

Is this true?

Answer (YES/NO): YES